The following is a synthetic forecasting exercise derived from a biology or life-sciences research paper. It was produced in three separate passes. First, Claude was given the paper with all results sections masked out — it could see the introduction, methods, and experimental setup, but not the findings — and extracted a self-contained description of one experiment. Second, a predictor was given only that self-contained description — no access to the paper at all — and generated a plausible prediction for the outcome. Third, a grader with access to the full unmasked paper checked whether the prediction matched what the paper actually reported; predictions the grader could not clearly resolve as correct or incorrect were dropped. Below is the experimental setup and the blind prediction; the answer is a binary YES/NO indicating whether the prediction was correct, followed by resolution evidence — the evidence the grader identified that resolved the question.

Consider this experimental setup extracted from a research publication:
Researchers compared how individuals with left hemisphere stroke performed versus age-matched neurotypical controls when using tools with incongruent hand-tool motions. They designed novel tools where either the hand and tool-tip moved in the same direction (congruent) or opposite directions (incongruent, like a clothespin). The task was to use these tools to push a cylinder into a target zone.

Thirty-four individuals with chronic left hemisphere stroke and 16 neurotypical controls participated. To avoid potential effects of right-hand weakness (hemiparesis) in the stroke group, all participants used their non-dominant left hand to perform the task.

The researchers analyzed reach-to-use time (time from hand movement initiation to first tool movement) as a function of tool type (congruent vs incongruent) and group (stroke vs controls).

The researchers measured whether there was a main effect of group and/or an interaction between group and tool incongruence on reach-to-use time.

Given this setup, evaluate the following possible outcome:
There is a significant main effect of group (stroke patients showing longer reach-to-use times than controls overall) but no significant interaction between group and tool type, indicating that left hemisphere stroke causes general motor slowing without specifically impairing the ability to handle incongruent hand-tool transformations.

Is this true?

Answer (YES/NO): YES